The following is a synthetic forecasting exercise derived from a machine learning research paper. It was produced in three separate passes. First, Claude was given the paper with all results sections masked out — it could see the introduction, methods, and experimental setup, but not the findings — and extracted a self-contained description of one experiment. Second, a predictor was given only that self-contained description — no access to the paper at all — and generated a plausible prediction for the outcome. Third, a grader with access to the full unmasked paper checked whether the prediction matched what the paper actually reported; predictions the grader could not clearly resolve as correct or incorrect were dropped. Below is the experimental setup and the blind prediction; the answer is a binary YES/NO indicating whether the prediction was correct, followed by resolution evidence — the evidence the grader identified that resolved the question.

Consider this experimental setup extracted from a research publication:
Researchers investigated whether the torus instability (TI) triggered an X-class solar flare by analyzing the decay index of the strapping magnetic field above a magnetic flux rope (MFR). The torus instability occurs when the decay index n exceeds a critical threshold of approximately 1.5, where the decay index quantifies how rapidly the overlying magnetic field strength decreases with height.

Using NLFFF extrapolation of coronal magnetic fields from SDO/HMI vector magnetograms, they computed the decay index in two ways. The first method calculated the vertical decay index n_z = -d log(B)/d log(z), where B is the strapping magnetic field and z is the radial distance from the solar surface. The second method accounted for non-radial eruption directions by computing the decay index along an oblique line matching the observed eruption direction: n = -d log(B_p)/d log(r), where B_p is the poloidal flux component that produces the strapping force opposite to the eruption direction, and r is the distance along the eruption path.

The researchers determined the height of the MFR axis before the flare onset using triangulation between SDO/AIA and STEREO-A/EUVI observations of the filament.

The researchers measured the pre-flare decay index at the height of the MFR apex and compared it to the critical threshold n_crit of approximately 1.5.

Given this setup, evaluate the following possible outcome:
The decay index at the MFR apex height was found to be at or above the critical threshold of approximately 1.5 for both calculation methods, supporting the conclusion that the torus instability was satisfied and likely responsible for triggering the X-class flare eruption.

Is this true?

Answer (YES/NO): NO